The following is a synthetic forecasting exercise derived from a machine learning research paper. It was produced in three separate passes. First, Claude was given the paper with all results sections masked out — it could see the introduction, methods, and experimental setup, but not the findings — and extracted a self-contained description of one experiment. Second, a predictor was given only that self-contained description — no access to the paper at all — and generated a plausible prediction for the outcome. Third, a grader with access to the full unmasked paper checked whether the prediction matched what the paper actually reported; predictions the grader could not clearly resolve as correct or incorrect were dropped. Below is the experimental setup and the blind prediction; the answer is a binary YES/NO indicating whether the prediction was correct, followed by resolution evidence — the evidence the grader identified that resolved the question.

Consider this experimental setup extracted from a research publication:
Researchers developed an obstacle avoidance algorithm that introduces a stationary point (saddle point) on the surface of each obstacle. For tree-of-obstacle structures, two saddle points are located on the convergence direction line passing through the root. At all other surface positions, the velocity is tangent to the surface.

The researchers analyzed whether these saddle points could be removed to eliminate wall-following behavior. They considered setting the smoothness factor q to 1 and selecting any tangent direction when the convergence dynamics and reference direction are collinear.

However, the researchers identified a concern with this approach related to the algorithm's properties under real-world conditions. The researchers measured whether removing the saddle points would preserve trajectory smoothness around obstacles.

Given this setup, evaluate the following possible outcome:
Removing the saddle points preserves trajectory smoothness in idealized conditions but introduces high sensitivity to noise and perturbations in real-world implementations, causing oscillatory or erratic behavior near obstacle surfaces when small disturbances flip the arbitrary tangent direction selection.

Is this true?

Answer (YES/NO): NO